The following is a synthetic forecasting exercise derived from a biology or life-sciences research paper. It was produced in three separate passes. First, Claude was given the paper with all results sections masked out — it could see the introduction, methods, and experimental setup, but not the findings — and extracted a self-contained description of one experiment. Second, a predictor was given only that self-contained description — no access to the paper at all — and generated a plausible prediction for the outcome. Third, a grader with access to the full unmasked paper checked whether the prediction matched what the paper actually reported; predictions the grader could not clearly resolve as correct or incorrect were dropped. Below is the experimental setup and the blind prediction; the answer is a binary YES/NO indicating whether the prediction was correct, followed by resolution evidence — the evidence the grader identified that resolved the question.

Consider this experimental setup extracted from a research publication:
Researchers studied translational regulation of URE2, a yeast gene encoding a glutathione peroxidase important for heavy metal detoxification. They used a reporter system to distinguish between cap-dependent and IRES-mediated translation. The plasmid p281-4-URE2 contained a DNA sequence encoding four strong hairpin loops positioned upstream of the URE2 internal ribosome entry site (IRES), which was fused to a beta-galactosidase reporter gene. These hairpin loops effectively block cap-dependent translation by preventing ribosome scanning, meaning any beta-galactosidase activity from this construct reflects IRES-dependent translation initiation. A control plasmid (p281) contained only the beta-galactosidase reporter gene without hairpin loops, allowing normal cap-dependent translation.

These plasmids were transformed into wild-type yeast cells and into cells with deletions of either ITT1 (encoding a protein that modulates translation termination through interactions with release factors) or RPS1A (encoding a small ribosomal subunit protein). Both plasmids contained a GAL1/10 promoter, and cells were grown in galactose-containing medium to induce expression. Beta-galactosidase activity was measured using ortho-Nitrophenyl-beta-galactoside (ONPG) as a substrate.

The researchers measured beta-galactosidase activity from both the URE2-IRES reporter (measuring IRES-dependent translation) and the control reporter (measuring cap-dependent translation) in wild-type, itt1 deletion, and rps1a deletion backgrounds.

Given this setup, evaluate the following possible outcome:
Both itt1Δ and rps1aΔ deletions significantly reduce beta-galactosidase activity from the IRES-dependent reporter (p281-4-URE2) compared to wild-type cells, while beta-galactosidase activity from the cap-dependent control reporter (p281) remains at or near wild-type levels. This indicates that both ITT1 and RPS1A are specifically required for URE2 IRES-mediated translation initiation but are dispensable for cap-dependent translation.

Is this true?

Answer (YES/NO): YES